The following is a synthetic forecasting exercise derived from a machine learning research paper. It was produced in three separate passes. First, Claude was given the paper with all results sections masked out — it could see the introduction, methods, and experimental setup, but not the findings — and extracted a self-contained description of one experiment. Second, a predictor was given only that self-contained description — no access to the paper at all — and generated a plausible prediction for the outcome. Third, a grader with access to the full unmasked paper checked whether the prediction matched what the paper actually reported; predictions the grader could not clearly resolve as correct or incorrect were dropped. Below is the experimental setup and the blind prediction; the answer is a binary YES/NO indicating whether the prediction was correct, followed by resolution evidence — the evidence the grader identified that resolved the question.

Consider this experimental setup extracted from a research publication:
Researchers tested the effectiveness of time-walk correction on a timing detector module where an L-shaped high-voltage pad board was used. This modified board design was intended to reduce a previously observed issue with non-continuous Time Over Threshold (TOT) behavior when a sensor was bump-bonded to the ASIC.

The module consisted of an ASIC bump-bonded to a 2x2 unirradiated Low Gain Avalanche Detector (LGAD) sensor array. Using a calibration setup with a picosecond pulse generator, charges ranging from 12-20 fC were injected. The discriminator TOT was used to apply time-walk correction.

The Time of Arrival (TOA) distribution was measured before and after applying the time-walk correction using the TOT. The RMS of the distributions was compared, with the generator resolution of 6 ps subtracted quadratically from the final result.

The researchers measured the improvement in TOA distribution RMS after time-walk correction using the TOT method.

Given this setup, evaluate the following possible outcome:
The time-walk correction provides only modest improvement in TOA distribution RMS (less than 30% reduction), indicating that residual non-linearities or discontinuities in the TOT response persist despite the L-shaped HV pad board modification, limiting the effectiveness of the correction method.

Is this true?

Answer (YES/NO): NO